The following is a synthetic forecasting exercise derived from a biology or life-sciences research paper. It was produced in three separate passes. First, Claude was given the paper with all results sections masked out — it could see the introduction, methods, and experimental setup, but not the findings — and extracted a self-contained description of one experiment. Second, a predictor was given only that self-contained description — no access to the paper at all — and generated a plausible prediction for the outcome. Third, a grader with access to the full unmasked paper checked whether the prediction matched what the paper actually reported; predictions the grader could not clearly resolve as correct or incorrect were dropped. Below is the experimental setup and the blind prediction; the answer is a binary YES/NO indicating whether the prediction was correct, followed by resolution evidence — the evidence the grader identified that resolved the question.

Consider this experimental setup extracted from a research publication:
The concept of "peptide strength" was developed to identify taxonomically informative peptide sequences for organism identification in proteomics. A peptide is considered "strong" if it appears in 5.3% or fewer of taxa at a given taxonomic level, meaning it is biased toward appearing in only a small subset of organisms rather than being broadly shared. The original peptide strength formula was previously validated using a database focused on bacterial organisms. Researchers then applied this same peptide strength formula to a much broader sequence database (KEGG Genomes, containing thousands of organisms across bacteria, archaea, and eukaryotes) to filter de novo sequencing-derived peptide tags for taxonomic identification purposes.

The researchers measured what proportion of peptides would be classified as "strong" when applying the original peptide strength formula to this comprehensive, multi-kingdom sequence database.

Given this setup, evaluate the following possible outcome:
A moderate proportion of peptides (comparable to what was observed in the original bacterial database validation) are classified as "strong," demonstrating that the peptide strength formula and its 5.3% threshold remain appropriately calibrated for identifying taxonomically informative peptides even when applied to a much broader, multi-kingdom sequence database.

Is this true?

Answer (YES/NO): NO